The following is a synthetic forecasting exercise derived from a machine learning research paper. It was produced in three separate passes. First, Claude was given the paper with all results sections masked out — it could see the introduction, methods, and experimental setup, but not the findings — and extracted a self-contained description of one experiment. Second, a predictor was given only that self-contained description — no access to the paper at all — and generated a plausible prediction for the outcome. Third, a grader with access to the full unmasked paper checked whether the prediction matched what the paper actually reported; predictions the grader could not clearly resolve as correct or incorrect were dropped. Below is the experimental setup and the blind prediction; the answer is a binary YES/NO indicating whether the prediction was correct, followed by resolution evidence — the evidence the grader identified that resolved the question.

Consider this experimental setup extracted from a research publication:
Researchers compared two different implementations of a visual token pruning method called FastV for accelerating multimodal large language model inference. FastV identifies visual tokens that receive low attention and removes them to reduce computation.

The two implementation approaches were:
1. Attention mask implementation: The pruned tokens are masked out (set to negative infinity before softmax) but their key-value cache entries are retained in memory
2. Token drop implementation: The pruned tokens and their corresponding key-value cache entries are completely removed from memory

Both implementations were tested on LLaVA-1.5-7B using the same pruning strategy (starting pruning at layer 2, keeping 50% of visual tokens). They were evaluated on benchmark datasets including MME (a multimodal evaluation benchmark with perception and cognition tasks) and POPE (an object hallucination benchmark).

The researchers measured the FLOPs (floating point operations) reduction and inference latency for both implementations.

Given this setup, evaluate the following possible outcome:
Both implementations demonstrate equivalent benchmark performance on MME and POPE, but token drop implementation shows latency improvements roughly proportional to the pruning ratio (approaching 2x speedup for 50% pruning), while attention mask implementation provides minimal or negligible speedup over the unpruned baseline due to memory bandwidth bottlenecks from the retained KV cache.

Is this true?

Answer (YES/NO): NO